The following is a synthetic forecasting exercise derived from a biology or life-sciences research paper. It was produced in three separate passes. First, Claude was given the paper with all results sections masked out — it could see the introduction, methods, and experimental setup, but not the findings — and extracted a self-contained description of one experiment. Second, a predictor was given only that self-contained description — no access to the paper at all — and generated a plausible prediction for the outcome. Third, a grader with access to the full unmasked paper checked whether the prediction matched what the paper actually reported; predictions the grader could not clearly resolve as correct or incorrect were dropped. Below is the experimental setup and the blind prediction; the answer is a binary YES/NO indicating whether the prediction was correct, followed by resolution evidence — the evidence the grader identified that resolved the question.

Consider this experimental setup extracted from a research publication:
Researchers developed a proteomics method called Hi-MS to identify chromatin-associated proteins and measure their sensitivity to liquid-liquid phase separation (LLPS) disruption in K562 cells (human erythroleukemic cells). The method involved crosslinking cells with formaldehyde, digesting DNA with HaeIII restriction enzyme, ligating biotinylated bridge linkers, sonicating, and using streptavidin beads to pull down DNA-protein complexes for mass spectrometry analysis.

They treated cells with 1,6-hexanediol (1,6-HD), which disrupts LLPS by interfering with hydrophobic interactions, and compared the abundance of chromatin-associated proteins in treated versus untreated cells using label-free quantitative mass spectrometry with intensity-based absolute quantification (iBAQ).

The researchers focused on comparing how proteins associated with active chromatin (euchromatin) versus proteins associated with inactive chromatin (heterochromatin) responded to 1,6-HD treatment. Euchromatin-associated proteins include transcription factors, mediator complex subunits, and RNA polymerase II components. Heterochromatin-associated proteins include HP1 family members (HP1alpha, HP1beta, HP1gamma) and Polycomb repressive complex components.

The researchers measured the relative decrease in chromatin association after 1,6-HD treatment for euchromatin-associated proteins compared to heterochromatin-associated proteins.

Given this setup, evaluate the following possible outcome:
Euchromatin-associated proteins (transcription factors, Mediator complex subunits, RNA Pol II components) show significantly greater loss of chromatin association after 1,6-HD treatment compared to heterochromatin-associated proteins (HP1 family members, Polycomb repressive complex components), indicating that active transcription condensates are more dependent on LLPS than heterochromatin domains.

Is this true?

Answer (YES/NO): YES